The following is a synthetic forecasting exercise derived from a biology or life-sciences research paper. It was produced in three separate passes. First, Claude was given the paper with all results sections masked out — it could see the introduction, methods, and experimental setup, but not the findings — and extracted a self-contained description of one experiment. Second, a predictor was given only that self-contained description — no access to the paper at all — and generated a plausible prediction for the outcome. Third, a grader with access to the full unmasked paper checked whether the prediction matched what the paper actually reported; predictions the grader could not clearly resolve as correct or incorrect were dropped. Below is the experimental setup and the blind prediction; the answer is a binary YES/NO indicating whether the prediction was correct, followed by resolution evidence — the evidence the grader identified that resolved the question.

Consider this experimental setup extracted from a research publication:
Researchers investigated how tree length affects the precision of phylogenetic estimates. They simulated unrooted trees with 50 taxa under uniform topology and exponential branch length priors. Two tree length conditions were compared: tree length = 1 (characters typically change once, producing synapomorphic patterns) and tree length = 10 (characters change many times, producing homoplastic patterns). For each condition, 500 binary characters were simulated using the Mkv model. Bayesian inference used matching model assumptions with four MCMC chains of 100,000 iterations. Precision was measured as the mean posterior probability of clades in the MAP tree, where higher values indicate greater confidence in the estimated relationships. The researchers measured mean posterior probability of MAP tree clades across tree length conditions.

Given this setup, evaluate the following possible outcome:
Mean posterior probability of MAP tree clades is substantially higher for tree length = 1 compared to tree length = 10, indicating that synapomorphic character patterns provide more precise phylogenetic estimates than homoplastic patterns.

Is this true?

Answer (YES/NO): NO